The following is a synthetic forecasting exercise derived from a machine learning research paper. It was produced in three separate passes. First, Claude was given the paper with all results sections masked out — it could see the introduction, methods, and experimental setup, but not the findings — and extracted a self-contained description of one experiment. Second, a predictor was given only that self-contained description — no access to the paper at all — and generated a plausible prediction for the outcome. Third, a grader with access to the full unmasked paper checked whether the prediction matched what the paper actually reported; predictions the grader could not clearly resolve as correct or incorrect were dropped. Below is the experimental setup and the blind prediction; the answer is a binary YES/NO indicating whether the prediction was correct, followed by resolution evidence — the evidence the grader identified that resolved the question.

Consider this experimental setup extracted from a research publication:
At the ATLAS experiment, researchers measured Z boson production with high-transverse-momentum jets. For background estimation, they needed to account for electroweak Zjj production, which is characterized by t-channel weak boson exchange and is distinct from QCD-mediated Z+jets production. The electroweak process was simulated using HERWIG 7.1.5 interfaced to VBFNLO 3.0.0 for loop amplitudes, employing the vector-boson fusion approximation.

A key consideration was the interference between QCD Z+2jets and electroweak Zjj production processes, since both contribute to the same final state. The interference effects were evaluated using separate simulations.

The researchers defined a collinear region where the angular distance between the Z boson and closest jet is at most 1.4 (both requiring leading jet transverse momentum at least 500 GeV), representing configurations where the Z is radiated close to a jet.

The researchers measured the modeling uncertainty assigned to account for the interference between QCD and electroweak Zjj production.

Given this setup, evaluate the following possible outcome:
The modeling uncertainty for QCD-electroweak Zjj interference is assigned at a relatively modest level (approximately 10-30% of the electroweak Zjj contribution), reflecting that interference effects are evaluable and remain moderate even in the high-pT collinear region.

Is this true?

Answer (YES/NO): NO